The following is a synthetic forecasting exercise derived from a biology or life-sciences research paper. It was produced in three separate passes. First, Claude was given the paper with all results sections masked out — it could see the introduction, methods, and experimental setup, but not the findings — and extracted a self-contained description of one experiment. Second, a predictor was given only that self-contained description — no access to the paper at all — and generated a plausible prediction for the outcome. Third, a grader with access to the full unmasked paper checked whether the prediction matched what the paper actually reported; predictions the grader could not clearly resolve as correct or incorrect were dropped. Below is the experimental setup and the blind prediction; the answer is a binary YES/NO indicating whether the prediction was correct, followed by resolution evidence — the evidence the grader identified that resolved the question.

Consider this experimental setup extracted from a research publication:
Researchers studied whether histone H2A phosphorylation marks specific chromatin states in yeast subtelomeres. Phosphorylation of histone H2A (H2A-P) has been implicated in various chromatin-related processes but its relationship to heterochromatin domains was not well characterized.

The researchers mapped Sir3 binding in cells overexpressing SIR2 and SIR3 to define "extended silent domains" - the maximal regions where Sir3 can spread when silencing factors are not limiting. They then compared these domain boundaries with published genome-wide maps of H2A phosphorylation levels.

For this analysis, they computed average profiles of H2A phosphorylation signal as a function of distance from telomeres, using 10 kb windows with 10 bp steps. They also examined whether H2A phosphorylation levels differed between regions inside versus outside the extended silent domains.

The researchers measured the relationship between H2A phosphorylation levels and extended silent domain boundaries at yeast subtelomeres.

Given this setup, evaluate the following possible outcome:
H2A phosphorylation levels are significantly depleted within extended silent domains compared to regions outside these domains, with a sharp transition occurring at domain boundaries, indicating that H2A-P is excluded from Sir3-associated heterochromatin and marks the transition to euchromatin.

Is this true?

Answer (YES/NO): NO